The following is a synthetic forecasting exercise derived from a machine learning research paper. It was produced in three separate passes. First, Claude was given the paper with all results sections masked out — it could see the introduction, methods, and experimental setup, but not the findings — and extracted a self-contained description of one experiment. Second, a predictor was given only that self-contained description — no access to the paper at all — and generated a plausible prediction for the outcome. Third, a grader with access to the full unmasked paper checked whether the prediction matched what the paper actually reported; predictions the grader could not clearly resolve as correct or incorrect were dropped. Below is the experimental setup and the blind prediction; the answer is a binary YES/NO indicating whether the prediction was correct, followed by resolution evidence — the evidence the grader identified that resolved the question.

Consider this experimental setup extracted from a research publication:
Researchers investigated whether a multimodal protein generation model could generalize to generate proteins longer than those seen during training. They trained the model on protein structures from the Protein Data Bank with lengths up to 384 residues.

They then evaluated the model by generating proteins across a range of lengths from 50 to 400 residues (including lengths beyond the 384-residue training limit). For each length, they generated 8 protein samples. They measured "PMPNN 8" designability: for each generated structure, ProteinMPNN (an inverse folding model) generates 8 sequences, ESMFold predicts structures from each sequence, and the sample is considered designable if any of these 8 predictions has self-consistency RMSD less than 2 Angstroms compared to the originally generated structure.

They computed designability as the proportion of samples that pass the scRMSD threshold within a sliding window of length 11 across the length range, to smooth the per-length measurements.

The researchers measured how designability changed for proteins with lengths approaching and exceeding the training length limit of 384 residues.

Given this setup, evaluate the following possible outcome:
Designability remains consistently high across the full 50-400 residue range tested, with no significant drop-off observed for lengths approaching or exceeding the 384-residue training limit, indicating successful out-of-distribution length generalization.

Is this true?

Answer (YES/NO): NO